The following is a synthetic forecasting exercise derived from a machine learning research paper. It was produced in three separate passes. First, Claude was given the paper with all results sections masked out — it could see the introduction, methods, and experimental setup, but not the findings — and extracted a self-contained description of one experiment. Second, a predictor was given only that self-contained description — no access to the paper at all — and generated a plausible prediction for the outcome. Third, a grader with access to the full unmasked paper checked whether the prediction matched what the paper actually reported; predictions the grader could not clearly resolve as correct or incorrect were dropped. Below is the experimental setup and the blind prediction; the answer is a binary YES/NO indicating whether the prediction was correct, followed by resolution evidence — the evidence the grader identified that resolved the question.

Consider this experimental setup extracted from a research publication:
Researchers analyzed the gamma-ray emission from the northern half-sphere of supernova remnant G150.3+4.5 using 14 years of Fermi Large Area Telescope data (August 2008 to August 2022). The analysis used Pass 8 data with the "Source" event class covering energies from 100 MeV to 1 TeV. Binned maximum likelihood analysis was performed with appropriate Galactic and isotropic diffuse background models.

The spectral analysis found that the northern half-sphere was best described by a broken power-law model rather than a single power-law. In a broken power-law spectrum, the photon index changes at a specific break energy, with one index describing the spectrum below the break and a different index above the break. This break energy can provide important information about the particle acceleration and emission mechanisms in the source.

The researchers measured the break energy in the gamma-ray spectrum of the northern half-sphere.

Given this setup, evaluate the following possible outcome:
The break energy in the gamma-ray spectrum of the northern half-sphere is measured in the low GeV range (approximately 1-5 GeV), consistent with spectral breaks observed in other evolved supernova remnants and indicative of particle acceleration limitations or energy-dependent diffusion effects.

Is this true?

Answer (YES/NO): NO